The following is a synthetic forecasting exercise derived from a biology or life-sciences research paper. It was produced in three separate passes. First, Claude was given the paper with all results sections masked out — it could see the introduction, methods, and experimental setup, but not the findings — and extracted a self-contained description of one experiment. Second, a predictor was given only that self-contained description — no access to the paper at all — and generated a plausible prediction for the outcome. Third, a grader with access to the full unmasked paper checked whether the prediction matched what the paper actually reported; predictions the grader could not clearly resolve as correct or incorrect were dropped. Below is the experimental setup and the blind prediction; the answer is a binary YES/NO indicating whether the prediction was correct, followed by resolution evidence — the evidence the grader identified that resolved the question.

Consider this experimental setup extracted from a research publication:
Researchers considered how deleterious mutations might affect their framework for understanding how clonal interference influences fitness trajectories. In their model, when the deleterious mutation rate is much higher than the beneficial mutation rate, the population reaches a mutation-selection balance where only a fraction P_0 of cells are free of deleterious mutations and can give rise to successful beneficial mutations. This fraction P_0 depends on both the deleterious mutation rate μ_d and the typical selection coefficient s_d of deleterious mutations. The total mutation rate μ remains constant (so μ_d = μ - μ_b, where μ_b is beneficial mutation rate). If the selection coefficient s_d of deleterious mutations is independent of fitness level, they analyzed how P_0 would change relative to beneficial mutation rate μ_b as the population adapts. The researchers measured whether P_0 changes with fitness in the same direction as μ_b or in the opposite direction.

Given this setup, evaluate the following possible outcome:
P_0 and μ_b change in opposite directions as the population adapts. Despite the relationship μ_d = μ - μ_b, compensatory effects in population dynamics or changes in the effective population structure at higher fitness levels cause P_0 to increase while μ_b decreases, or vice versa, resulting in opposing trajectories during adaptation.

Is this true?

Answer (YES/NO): NO